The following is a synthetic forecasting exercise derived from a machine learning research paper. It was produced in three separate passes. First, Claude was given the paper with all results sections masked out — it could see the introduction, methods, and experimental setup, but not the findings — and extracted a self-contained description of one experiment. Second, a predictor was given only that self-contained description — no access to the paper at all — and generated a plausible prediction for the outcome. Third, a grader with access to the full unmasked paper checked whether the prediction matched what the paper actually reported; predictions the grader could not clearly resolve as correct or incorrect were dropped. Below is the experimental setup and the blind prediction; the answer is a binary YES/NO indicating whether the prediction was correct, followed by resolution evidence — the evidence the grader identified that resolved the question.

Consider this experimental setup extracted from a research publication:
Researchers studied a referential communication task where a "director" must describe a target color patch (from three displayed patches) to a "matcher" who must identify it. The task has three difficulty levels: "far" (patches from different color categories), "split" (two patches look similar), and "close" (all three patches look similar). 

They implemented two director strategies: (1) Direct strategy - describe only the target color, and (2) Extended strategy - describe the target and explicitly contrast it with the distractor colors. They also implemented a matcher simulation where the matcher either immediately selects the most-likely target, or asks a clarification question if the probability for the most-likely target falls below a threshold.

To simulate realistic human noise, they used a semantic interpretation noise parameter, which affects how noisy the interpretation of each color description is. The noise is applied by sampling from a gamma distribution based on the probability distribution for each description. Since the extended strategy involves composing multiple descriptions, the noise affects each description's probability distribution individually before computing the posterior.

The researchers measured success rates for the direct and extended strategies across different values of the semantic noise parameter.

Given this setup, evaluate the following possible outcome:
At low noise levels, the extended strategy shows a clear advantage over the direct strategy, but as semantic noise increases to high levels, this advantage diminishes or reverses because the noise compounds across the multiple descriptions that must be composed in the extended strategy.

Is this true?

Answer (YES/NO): NO